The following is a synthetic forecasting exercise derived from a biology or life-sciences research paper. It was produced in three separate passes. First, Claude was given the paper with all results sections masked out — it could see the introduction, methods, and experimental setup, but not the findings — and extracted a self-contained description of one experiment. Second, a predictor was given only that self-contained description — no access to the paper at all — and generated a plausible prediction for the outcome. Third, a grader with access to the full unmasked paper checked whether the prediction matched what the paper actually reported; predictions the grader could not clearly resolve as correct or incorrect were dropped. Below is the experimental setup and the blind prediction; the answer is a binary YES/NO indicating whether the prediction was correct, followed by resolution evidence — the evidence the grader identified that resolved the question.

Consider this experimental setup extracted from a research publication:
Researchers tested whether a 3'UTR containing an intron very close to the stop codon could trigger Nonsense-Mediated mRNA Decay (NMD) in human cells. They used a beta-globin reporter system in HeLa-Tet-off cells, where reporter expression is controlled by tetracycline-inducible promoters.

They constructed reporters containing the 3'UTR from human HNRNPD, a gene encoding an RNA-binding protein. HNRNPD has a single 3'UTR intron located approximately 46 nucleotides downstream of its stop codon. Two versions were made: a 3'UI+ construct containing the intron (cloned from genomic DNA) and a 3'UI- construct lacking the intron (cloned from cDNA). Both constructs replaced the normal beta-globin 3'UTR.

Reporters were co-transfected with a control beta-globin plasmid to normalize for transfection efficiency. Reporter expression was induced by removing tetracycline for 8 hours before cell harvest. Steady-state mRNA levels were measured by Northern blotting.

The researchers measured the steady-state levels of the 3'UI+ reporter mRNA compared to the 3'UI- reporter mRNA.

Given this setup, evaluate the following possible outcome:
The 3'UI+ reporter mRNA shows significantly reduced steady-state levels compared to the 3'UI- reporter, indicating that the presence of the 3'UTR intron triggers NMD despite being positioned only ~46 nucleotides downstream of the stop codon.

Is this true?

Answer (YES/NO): YES